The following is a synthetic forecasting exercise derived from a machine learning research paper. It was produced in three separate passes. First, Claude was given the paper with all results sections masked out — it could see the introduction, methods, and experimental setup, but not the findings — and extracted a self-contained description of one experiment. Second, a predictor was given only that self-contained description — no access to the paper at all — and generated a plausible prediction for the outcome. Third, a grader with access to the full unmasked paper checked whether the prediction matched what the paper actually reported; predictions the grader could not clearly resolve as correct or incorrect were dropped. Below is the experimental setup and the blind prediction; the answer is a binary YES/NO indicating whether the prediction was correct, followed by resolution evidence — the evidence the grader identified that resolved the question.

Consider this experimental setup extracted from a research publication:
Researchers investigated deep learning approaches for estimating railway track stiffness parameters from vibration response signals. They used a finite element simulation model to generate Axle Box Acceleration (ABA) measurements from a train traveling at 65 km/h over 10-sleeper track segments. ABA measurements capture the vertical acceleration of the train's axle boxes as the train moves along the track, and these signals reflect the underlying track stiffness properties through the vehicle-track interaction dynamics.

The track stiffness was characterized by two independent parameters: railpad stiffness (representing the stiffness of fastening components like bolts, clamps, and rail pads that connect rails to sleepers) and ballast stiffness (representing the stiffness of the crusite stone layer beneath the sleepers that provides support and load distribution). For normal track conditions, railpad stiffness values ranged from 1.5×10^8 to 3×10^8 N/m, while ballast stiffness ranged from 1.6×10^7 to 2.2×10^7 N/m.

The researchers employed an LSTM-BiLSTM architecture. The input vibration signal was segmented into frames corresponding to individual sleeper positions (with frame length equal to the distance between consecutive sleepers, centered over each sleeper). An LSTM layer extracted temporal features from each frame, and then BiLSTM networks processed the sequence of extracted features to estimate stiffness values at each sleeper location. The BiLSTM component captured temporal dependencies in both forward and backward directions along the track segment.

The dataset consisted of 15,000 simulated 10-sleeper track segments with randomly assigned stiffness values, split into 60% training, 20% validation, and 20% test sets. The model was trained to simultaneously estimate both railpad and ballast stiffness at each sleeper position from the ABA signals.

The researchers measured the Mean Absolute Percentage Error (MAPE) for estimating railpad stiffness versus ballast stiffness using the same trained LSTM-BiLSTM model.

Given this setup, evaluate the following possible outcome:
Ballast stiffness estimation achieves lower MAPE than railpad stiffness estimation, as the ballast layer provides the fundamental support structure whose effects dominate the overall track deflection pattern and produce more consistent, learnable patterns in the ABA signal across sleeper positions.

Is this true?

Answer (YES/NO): YES